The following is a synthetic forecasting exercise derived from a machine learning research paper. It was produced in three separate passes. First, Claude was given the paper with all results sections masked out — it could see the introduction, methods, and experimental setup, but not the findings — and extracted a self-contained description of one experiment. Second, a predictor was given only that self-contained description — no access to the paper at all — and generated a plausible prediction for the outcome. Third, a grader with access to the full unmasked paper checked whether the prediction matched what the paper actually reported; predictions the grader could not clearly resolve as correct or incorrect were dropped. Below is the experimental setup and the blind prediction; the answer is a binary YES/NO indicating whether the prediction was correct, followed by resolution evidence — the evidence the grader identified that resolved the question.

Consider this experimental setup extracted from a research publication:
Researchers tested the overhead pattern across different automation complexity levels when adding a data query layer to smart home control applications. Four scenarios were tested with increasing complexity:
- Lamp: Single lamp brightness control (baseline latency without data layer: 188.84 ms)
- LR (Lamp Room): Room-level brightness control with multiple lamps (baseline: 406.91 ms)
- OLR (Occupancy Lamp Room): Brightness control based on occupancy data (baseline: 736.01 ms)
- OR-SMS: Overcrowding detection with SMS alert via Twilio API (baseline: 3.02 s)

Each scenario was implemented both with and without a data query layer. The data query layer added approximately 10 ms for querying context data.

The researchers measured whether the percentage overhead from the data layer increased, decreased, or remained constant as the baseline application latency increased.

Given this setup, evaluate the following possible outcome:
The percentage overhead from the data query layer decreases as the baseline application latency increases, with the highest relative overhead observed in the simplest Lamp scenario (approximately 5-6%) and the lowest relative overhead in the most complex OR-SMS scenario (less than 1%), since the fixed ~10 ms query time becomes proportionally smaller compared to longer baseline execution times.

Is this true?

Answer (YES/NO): NO